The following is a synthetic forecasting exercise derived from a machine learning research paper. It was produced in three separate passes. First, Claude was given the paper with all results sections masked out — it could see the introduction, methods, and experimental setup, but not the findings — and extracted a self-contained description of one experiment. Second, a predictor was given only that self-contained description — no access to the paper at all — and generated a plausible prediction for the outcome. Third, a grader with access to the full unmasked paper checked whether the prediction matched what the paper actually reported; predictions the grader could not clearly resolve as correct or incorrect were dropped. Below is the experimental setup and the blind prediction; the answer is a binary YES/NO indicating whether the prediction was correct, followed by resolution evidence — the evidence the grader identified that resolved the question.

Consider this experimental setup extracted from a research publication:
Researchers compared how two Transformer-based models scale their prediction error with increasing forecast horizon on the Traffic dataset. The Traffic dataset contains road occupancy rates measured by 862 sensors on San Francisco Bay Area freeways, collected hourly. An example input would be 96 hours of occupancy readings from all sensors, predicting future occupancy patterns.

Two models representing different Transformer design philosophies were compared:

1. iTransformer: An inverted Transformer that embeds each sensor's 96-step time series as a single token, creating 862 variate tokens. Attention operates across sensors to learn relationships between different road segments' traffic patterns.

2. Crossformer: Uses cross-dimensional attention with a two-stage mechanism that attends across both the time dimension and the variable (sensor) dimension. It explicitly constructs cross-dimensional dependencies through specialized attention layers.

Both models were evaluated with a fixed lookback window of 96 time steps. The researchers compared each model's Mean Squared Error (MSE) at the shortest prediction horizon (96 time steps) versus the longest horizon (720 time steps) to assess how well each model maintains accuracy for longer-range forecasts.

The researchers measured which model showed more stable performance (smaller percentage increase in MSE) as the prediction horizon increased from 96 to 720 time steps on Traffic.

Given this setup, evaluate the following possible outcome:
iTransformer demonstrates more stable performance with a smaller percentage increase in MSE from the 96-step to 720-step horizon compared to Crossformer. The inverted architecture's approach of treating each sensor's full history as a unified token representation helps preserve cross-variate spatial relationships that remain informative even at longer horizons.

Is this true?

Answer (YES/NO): NO